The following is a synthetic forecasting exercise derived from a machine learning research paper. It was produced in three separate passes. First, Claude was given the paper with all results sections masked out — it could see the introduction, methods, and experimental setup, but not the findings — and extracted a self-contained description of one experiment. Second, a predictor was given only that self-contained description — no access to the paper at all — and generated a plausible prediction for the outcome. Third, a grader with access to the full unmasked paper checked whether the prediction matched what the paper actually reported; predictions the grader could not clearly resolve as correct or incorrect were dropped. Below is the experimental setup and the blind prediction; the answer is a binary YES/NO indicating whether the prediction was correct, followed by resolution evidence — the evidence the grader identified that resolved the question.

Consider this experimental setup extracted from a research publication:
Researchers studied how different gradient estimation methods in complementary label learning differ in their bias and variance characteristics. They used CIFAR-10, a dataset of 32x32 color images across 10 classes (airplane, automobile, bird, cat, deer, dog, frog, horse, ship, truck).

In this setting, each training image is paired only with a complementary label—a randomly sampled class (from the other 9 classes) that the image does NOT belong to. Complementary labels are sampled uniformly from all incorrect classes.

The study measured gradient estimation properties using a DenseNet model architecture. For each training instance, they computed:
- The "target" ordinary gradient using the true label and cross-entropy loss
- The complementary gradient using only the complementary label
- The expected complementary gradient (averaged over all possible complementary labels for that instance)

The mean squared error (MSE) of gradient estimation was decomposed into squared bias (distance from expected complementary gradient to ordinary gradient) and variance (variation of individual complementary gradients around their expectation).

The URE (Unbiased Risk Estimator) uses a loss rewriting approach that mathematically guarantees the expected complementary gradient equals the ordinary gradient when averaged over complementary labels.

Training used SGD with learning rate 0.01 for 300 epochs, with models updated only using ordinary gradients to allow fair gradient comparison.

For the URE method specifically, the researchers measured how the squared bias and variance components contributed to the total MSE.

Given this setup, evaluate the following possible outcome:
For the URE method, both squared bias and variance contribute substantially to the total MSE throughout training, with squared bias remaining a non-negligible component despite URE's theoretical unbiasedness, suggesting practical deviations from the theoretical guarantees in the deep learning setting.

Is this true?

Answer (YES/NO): NO